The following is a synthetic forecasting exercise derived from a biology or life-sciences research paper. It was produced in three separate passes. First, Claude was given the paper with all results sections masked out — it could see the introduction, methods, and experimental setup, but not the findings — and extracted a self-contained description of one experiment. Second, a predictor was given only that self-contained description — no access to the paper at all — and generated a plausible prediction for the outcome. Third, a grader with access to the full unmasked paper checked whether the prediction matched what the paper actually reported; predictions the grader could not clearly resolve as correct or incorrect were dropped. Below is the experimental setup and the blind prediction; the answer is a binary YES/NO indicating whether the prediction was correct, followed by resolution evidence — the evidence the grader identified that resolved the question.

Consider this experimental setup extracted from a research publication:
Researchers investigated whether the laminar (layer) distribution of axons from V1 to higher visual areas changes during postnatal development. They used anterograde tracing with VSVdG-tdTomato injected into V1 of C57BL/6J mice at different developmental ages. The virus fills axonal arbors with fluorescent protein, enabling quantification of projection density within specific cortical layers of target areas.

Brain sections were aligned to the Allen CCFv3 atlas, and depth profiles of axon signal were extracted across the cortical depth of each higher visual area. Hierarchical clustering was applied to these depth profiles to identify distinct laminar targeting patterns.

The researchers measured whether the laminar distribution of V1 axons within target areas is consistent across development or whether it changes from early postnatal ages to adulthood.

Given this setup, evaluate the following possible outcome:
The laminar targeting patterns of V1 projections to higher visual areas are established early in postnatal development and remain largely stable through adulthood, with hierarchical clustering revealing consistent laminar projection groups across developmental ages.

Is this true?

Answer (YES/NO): NO